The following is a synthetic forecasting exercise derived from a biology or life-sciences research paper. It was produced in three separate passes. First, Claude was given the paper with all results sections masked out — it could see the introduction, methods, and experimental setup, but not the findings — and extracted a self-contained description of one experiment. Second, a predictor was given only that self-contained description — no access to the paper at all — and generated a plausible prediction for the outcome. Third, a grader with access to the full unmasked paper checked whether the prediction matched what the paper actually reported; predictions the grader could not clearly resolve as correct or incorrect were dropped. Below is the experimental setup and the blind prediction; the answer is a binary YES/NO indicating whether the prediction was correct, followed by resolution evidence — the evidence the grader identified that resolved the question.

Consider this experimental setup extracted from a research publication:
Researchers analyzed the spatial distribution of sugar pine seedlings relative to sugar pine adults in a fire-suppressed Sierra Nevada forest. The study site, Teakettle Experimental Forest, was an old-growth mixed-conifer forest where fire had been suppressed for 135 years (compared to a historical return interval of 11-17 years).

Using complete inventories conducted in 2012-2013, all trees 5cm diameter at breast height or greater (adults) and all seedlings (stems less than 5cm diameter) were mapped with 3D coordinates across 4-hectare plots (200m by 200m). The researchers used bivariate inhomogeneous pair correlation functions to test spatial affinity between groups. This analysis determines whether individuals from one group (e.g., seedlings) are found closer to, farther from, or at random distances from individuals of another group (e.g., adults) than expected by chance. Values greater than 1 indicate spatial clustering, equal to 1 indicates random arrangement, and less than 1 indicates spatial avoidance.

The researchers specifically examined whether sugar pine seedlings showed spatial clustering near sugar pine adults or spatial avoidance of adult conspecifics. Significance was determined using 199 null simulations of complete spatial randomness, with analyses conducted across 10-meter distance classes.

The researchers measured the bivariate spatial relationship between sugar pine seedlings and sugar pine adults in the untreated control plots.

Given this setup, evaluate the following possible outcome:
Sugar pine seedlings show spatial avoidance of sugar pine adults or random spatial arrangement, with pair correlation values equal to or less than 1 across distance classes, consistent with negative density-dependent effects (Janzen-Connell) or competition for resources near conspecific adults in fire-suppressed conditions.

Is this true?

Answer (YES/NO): YES